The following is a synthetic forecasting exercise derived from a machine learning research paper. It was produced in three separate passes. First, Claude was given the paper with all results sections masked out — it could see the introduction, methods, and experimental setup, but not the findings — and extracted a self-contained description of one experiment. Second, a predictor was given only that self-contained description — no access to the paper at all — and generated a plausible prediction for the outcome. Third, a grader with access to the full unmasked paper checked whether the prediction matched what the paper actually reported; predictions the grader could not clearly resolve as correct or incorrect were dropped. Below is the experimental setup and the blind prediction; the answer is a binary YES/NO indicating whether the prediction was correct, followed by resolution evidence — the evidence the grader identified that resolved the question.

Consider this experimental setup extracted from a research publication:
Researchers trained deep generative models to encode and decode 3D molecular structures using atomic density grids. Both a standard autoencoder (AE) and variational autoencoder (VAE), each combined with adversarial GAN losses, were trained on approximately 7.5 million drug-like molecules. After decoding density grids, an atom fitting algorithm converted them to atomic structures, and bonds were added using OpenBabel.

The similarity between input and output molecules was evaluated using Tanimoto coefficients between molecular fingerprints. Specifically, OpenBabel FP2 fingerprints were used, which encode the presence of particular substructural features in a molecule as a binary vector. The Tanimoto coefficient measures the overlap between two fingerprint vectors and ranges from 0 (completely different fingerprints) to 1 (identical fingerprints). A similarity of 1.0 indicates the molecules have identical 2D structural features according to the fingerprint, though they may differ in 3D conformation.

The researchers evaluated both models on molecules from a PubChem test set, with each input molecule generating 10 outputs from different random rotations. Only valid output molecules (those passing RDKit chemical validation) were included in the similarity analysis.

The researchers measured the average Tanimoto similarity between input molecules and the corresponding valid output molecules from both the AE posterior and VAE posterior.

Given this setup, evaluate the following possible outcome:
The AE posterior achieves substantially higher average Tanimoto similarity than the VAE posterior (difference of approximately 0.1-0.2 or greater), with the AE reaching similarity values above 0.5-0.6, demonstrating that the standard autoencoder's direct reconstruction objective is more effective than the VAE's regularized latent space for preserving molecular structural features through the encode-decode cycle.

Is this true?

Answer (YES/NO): NO